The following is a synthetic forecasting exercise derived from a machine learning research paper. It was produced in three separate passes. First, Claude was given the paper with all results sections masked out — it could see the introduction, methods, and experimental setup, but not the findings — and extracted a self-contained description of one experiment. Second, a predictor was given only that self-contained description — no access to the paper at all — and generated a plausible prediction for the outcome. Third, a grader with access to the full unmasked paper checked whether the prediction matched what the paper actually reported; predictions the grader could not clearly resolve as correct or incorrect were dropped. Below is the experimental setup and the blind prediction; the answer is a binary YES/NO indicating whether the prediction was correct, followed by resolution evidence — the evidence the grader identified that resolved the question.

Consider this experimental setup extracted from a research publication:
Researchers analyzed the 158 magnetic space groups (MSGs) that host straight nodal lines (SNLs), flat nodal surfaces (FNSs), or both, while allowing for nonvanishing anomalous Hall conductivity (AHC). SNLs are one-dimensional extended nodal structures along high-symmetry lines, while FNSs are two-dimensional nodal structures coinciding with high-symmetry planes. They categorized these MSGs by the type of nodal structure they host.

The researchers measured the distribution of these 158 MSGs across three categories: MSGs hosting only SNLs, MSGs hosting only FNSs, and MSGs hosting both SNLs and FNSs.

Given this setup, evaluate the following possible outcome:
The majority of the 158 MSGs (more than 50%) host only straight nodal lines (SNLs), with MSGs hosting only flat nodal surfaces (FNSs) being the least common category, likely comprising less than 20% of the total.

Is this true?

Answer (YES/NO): YES